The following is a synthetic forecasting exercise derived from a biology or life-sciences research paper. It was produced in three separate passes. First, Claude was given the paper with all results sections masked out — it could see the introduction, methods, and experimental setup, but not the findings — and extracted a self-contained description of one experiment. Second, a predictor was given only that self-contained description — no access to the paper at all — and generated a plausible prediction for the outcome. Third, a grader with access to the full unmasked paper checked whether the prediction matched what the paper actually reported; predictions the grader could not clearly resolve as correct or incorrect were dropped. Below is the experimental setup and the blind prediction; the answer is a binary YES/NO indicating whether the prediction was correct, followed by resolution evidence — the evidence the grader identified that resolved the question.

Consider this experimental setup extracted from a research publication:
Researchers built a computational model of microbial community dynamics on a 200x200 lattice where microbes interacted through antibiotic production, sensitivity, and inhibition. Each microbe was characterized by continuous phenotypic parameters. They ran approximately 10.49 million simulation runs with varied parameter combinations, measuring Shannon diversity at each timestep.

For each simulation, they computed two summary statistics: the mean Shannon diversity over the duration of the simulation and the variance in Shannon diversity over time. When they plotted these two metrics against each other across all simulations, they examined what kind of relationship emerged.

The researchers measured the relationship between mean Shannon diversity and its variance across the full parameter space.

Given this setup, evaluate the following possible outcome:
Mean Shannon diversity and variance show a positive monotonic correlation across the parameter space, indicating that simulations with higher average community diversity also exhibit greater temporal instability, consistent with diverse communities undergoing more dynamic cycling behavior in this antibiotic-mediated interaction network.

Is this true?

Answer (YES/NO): NO